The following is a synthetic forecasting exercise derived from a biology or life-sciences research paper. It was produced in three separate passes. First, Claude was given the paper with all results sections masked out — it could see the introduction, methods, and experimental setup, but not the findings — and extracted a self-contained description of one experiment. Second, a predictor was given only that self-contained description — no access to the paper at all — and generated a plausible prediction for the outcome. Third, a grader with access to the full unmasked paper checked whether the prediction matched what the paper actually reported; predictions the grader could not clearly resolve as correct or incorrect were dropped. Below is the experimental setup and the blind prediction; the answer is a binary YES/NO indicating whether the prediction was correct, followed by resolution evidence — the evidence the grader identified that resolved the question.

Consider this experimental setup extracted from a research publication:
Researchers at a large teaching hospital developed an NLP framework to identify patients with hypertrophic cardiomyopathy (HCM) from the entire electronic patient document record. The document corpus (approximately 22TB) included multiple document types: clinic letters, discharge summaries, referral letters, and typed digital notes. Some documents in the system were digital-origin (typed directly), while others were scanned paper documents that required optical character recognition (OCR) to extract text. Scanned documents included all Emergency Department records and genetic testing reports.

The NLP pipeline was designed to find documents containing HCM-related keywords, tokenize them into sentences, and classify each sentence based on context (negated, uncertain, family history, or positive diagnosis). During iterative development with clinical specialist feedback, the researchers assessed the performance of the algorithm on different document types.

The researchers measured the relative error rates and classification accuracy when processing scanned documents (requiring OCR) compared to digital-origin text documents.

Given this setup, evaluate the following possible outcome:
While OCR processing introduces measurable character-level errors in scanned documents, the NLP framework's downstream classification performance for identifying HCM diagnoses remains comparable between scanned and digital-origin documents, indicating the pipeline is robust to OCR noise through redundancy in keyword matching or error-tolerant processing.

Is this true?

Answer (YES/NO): NO